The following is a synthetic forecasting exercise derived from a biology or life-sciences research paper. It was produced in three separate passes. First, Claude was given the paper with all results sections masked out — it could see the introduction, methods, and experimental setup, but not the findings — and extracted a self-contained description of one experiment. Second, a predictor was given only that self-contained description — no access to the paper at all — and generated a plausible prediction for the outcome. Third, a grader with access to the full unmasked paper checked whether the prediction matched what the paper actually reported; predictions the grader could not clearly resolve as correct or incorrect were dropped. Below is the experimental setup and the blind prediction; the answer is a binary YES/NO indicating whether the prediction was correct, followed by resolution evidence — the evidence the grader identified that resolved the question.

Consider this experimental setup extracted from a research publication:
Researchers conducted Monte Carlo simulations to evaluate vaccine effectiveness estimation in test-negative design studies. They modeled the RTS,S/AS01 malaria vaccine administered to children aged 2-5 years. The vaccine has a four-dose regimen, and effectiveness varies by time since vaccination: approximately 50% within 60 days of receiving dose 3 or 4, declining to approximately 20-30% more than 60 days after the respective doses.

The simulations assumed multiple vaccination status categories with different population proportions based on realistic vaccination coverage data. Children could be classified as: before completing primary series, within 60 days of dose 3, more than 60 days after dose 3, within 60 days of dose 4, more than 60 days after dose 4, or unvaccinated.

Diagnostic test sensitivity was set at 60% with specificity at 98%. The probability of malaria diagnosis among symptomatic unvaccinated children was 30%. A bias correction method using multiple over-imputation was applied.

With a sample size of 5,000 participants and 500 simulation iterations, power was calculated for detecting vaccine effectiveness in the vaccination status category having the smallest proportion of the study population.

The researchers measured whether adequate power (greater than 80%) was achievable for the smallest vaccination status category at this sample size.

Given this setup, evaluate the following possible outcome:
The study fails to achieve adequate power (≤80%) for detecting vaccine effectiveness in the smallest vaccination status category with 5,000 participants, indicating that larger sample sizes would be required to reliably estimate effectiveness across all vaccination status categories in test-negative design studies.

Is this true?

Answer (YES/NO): YES